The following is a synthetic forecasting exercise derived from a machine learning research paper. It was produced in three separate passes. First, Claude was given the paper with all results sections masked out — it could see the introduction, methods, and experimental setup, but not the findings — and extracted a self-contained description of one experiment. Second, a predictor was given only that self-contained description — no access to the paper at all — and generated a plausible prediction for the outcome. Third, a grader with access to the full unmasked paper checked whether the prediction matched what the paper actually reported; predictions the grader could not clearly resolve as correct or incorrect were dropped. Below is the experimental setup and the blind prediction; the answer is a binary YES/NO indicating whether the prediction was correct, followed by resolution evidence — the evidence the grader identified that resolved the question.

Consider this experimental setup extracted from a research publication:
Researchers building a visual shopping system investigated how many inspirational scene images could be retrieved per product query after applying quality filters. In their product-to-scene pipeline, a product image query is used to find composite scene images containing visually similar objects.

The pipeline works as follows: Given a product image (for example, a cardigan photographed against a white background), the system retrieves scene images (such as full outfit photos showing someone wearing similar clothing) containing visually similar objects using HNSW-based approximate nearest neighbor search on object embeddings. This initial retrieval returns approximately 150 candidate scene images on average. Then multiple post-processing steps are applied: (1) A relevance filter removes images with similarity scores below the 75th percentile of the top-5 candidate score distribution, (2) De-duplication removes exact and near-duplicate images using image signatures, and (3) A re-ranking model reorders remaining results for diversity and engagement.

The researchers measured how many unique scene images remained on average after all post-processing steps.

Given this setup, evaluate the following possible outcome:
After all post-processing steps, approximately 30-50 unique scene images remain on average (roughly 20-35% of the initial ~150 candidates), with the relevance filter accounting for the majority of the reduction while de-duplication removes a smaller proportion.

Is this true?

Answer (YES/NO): NO